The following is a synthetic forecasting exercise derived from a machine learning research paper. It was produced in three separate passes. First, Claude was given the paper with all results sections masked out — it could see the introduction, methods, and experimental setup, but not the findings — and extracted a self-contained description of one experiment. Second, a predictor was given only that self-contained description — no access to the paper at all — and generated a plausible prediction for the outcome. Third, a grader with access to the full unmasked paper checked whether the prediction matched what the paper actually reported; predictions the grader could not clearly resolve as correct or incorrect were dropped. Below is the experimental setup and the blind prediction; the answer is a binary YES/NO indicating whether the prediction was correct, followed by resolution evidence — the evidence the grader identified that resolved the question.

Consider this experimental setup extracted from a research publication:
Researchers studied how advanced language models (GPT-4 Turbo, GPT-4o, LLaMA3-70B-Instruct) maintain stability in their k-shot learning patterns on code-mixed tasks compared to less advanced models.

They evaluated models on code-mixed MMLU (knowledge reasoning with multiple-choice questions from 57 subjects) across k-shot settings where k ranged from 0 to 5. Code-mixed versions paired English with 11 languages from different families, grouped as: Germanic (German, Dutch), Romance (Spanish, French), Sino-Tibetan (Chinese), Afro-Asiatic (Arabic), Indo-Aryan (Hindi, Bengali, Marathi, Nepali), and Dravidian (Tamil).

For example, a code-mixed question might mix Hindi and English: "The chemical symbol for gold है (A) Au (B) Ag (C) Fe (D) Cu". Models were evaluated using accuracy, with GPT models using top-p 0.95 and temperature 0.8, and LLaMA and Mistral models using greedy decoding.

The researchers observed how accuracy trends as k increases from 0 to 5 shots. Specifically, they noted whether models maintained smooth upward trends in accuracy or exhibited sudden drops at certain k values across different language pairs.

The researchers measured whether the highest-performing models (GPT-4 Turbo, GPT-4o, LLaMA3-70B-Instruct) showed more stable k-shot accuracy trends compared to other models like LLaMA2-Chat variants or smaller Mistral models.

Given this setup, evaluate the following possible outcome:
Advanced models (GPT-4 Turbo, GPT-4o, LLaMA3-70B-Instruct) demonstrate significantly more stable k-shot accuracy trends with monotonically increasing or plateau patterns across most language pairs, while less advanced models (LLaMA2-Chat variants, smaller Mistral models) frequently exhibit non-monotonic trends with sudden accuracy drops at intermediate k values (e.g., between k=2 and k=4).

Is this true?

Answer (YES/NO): NO